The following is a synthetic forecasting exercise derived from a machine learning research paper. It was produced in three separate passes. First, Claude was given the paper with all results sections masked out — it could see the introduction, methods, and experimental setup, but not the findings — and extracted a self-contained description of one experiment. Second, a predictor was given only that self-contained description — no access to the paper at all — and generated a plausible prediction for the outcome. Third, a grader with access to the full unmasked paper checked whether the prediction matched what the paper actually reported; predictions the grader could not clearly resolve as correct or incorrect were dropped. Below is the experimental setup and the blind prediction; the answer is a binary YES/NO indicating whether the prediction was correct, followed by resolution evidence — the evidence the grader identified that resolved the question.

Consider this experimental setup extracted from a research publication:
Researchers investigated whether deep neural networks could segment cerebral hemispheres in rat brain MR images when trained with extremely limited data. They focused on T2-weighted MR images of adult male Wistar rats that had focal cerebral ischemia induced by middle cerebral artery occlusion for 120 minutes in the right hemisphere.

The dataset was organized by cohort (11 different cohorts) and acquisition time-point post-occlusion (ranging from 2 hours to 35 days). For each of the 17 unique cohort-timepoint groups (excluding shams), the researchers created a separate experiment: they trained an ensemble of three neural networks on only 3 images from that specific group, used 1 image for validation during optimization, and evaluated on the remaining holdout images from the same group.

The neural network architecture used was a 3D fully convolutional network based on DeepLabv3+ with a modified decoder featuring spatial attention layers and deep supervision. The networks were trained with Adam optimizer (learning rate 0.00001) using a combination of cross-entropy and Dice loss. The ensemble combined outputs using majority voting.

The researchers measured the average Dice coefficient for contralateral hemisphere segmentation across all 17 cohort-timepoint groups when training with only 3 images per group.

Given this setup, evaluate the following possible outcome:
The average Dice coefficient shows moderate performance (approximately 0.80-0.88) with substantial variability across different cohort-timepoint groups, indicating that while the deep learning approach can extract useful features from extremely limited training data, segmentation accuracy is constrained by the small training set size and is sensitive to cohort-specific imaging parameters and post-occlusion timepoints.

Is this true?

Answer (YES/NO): NO